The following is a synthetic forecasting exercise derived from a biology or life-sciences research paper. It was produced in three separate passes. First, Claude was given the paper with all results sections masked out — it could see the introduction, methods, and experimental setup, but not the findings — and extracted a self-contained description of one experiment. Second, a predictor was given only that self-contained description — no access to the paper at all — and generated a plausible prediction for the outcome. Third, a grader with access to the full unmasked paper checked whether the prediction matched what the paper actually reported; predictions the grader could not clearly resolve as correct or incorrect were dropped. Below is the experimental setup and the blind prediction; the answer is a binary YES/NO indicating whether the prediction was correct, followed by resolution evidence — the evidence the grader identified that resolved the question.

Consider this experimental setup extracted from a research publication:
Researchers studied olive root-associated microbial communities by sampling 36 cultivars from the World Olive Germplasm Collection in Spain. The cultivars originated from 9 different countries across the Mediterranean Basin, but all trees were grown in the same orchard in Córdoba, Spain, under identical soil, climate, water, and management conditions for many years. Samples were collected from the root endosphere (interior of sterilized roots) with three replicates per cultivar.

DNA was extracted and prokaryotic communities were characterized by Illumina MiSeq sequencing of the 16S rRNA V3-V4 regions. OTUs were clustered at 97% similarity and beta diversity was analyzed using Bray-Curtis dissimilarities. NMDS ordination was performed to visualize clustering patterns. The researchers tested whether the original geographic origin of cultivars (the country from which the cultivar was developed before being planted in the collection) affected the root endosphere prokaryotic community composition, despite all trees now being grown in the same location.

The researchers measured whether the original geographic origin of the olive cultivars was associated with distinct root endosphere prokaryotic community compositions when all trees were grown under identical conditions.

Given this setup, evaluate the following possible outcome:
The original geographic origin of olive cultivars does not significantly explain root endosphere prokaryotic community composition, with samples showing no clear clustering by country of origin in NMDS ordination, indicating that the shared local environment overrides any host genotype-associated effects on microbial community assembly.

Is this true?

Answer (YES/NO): NO